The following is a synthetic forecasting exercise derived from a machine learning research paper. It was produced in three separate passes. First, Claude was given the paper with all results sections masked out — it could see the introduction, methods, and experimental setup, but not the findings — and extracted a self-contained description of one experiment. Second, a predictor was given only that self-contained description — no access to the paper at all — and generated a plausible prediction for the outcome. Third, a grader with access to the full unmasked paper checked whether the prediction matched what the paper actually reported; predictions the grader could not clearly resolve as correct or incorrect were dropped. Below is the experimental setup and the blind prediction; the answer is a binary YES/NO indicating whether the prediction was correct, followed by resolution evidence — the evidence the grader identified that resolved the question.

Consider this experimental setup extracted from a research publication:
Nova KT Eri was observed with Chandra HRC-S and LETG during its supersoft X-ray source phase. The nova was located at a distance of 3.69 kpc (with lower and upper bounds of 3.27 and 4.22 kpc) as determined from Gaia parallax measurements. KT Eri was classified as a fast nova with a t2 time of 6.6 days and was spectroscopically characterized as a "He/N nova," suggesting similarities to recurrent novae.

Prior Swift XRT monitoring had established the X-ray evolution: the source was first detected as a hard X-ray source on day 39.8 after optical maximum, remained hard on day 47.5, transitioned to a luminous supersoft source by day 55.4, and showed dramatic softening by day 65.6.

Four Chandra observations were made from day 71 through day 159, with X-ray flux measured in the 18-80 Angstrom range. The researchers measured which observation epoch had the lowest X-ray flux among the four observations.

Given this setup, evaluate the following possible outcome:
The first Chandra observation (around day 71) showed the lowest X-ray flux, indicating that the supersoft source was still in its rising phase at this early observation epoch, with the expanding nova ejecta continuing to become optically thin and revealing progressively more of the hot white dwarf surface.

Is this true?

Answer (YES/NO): YES